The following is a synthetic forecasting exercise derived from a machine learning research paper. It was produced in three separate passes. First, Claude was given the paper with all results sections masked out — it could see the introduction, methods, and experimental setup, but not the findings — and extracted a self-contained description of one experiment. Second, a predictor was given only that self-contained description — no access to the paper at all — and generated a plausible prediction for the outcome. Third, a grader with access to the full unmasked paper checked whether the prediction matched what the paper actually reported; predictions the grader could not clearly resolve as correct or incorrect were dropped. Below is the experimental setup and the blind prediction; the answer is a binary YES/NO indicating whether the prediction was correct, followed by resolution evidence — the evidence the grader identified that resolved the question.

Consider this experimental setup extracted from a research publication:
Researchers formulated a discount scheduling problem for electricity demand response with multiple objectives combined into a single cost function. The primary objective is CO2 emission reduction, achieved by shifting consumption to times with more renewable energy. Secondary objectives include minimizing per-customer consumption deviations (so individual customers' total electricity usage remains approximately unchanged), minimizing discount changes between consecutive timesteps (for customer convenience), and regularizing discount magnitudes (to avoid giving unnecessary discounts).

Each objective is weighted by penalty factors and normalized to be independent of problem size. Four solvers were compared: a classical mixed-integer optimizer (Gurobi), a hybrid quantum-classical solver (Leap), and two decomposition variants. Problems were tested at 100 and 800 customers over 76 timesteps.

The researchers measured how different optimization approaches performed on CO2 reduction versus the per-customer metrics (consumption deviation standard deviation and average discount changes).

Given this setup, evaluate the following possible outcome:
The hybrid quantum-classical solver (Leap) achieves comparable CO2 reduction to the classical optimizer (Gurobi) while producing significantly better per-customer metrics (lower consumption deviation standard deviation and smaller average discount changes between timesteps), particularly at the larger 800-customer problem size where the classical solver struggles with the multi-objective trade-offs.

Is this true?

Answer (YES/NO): NO